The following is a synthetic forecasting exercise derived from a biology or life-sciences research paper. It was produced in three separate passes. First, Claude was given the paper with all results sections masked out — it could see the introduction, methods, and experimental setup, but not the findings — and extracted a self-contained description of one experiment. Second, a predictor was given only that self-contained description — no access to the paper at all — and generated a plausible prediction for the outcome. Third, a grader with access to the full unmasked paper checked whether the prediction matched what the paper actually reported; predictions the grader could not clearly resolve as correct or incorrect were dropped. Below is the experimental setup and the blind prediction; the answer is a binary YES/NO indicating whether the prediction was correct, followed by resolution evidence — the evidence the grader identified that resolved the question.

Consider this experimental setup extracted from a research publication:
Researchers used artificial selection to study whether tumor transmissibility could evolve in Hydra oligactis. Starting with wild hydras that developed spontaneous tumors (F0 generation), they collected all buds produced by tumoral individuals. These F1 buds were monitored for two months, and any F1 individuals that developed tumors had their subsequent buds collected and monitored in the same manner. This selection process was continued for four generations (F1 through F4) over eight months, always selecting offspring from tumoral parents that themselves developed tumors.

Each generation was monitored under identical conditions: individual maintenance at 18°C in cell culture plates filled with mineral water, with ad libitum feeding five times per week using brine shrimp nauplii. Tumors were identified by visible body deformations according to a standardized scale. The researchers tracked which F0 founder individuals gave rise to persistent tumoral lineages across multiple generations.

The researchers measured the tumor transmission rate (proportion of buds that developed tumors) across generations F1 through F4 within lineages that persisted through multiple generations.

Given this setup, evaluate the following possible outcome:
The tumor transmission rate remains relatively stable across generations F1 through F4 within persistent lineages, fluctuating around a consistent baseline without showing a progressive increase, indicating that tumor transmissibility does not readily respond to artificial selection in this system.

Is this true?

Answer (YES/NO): NO